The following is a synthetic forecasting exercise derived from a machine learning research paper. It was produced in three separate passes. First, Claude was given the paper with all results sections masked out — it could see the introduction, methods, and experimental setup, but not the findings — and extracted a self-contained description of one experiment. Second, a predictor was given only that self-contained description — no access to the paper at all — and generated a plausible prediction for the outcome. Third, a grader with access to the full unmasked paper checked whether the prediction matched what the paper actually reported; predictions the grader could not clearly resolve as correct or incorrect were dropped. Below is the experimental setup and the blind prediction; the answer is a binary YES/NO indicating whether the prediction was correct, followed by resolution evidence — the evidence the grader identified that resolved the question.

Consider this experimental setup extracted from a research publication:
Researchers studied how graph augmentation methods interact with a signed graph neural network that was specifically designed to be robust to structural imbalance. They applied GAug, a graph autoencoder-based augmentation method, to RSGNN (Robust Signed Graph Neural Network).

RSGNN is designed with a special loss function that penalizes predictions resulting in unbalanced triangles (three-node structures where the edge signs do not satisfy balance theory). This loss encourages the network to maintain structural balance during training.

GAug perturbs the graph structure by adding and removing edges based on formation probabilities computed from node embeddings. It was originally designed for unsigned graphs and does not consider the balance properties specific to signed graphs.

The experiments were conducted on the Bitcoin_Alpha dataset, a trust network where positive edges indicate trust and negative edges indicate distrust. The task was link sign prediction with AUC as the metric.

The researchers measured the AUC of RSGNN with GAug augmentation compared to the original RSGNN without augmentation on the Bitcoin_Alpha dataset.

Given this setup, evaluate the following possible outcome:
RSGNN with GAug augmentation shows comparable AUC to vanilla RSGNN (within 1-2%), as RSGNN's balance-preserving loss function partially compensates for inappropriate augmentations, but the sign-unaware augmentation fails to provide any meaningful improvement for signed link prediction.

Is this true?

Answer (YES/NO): YES